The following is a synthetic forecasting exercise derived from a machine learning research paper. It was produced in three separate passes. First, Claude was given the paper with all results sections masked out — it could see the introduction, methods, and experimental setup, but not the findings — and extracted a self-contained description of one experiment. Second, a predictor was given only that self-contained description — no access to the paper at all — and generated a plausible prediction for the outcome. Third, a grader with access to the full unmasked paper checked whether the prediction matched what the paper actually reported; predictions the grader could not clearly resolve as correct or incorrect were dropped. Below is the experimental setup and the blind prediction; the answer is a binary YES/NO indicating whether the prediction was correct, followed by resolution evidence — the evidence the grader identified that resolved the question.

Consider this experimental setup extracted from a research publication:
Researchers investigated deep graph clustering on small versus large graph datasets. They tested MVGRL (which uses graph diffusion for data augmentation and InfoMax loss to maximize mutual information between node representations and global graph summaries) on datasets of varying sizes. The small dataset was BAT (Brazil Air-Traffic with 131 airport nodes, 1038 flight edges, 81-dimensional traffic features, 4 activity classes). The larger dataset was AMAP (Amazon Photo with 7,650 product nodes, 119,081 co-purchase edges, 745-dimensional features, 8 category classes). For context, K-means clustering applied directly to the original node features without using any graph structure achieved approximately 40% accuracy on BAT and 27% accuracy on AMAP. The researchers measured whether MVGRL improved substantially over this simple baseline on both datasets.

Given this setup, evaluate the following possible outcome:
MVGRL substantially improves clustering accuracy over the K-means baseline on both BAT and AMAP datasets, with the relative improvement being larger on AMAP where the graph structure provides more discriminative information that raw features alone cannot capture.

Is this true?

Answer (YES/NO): NO